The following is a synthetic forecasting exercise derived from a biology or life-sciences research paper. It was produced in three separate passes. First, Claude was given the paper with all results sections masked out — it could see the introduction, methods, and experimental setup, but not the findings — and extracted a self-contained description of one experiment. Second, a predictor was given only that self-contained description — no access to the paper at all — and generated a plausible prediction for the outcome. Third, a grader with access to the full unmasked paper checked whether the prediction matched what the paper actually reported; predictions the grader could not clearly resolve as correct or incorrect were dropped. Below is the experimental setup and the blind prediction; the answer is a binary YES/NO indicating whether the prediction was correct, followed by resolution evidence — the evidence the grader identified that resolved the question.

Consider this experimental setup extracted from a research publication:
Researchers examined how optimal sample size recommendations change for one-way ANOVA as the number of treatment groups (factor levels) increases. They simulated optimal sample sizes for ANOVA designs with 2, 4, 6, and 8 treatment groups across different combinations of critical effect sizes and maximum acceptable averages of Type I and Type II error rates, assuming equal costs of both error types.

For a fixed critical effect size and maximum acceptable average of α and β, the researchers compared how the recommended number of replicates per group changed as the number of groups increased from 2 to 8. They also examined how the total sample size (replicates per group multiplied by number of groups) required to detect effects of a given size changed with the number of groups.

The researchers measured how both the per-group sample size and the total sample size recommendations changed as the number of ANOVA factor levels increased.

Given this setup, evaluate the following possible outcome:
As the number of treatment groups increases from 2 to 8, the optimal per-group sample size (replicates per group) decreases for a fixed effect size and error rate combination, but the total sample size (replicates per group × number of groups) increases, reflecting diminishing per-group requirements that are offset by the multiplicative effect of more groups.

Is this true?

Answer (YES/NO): YES